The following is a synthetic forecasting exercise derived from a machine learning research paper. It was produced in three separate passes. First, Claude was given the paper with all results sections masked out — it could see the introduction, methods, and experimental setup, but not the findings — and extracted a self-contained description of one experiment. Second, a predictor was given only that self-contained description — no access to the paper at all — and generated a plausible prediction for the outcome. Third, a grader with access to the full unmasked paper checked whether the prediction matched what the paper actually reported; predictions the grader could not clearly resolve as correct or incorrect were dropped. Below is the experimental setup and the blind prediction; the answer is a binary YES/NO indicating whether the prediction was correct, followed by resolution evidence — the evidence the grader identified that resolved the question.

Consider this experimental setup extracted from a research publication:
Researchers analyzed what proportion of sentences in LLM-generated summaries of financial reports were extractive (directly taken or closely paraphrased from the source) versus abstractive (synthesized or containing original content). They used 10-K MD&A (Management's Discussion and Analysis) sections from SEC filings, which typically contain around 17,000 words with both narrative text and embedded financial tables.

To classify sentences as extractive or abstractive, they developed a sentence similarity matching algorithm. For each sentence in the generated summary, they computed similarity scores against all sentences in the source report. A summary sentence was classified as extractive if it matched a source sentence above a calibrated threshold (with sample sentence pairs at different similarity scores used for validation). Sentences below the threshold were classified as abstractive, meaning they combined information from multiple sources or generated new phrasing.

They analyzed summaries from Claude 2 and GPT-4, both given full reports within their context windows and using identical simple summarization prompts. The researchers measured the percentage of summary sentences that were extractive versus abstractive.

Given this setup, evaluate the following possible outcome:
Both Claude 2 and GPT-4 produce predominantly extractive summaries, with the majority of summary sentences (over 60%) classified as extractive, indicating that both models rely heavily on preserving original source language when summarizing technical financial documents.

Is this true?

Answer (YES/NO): NO